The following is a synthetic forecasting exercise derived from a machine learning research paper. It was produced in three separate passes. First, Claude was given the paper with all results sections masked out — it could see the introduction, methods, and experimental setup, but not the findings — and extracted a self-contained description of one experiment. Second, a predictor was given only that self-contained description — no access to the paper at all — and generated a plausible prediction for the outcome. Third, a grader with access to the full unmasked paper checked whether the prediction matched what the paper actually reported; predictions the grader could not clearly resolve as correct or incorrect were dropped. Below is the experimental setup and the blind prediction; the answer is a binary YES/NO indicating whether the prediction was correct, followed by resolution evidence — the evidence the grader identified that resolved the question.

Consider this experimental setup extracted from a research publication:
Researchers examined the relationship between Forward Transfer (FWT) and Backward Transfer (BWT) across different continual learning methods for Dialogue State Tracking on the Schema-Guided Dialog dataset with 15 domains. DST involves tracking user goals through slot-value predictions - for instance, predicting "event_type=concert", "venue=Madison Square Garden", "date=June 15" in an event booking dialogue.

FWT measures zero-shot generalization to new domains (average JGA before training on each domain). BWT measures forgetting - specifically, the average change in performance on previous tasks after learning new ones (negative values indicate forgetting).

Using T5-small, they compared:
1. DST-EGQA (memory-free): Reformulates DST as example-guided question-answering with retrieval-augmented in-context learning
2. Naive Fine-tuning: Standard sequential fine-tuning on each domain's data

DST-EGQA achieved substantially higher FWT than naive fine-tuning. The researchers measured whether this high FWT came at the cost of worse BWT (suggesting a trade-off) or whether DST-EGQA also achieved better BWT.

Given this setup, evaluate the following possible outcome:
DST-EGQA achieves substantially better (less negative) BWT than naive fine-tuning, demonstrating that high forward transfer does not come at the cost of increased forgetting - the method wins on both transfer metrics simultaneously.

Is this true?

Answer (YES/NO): YES